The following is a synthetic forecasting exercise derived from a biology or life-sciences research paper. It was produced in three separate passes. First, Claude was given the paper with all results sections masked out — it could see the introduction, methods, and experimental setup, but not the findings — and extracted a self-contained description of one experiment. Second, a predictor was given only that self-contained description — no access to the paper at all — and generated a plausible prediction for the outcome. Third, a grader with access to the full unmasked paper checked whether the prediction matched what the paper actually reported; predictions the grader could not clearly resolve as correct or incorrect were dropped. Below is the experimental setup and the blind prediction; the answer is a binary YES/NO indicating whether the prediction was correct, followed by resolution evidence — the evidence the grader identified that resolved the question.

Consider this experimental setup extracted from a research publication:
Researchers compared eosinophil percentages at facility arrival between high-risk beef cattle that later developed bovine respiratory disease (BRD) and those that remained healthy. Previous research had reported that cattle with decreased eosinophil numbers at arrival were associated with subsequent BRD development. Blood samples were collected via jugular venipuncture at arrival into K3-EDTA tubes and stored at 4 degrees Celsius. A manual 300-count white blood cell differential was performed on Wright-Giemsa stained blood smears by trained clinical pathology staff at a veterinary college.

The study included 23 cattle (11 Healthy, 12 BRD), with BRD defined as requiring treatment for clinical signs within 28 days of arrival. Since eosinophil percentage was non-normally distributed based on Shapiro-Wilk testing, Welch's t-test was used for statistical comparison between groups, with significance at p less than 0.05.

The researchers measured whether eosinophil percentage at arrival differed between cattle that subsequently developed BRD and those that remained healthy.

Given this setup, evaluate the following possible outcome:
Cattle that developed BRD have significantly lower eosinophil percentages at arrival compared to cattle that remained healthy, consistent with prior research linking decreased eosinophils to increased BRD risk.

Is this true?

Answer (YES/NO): NO